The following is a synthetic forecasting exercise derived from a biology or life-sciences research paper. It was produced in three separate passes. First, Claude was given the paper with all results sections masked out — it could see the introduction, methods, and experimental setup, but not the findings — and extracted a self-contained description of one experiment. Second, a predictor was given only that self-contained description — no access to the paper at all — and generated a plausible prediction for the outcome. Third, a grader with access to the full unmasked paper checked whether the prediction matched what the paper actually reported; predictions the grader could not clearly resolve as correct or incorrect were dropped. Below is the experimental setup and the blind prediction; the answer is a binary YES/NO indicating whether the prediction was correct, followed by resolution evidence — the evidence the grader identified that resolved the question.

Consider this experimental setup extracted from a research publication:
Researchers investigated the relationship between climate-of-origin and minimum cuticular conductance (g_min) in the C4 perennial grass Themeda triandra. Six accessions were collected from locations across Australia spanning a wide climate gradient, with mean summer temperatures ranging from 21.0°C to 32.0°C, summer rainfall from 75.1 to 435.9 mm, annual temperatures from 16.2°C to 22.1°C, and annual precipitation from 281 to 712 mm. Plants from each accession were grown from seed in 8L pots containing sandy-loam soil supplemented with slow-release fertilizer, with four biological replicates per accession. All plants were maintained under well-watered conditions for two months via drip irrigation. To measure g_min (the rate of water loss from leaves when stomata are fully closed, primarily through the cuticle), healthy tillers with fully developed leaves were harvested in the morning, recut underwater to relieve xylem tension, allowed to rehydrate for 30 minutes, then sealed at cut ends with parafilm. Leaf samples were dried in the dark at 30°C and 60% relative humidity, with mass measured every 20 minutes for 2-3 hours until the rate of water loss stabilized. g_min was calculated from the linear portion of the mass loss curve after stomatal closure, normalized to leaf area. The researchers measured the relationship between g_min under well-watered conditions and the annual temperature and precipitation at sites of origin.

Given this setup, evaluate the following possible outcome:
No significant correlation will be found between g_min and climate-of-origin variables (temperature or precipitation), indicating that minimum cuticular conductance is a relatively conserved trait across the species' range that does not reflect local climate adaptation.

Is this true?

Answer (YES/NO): YES